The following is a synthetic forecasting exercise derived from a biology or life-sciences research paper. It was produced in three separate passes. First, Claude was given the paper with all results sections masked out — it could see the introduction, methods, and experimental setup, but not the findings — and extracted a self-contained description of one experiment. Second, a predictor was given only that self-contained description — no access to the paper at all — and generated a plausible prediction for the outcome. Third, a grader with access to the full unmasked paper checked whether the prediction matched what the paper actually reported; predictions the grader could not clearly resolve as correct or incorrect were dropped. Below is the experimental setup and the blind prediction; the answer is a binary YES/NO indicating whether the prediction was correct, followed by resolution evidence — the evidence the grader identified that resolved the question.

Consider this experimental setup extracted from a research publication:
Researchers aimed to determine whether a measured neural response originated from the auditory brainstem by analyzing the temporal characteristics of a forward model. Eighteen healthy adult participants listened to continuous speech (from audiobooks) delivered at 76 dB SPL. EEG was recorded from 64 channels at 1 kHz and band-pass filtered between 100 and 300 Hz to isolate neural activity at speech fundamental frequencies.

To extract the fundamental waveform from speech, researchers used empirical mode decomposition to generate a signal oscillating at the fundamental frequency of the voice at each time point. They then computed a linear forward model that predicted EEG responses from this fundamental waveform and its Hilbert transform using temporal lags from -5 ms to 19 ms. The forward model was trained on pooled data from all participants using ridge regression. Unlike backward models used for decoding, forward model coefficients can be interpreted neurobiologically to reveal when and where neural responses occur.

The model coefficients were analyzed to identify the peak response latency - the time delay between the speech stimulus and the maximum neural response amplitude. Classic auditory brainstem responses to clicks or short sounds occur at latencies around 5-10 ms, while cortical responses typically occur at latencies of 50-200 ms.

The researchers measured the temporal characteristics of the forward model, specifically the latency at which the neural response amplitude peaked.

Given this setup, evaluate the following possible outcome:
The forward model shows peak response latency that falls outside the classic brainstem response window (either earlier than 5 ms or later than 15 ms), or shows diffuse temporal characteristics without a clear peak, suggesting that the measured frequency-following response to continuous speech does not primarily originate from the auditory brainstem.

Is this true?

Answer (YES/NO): NO